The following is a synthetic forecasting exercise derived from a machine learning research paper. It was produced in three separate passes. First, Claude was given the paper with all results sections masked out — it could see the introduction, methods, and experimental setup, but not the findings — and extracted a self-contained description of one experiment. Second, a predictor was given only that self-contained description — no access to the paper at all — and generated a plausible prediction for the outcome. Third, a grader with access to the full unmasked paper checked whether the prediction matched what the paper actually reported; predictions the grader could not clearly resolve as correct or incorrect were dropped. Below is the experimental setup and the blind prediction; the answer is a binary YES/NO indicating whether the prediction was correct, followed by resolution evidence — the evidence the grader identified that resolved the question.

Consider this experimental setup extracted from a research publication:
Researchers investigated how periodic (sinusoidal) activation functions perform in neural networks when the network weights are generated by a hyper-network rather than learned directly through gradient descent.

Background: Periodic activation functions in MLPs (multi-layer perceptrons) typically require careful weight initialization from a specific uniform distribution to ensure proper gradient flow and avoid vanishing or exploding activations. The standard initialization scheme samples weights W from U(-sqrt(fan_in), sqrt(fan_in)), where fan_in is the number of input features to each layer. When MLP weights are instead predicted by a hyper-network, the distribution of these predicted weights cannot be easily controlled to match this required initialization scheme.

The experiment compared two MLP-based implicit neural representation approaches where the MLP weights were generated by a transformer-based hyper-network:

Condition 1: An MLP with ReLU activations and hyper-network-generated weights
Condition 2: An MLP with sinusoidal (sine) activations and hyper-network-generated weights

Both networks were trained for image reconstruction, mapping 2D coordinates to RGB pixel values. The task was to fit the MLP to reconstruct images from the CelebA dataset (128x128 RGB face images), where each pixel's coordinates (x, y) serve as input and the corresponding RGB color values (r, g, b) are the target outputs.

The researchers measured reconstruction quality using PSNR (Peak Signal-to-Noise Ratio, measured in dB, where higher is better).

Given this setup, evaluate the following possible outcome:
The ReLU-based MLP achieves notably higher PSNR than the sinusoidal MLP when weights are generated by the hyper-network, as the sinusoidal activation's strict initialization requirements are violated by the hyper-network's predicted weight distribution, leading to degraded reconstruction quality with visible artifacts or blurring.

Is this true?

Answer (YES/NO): YES